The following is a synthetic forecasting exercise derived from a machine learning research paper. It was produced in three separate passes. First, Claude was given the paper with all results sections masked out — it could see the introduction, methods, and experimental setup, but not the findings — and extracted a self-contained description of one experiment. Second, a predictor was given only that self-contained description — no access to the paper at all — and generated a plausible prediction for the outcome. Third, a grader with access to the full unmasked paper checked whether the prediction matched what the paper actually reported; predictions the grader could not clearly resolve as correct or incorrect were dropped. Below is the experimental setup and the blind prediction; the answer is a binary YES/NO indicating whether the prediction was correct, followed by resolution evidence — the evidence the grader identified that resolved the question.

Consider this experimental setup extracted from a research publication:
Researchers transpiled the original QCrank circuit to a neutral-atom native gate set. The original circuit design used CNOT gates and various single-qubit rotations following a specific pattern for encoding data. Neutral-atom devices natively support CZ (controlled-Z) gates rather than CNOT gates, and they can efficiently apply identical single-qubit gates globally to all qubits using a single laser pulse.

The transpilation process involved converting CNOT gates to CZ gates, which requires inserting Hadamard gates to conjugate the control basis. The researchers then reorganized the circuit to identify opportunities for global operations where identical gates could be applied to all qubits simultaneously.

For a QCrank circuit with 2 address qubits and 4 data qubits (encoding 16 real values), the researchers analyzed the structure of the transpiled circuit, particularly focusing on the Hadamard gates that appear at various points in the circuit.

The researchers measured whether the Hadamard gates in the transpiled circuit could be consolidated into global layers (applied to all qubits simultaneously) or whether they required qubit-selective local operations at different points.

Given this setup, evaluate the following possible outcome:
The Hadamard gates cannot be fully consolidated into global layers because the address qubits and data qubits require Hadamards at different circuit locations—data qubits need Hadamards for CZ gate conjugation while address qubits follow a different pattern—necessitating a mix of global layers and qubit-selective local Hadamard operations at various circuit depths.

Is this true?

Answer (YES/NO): YES